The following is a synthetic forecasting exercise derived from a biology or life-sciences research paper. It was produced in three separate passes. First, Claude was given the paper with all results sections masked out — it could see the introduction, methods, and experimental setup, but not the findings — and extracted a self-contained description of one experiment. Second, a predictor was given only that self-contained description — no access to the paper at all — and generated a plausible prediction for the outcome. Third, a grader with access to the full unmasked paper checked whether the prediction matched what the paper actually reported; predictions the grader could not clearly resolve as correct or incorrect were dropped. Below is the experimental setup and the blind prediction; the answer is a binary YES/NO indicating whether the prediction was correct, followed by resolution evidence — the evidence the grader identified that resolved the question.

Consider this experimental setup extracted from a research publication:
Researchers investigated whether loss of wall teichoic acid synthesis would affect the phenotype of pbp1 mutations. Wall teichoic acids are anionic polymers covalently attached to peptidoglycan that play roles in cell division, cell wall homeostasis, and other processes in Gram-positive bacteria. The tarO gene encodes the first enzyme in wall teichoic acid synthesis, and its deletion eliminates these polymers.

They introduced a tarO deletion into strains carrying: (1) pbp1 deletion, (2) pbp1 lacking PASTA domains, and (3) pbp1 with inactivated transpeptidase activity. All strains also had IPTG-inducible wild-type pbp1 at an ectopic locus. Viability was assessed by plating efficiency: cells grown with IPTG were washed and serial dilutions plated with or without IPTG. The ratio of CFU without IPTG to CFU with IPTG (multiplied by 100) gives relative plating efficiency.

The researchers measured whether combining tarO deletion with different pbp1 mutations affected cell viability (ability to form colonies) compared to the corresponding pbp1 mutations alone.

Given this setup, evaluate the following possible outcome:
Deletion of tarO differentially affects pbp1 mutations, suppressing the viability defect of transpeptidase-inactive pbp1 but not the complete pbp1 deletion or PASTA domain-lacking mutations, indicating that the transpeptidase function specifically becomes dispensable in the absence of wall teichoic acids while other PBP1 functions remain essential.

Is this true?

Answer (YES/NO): NO